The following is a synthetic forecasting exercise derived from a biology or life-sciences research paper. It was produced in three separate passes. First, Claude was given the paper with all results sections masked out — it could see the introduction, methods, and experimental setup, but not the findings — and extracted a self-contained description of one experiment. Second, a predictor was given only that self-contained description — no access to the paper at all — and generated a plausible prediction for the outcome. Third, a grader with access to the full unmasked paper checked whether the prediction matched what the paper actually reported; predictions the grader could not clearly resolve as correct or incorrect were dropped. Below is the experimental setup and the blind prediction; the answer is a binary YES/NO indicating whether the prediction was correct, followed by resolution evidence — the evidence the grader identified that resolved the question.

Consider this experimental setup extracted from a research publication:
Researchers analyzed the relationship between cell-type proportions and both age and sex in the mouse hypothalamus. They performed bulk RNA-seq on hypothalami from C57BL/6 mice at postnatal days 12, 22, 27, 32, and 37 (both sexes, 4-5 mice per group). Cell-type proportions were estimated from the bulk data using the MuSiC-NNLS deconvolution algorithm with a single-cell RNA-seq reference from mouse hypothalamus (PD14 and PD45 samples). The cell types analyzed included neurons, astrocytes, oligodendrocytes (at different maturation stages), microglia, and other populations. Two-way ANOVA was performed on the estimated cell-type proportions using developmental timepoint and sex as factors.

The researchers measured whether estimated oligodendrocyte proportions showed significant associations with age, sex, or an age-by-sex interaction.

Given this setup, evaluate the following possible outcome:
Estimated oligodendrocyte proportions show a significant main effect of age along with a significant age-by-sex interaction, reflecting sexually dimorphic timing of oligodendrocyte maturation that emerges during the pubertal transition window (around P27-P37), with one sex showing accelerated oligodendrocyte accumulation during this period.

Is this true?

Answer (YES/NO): NO